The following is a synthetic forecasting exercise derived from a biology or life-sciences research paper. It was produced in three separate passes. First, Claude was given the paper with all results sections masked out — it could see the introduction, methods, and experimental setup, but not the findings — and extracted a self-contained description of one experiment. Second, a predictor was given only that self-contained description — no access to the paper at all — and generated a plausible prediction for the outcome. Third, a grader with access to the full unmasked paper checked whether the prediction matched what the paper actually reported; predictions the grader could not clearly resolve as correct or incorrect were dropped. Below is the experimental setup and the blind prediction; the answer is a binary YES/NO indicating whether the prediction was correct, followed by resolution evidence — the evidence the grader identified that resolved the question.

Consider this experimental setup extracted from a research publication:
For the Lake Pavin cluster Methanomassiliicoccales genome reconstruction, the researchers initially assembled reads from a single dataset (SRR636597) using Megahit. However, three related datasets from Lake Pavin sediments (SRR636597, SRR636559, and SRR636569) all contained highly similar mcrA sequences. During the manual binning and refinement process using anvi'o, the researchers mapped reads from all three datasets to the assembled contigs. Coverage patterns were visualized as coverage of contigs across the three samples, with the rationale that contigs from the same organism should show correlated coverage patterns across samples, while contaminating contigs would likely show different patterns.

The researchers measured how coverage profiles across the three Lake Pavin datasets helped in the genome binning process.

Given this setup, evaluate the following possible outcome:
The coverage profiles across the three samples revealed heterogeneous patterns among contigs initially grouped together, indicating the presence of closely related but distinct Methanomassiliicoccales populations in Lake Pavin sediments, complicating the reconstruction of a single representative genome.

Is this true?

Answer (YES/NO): NO